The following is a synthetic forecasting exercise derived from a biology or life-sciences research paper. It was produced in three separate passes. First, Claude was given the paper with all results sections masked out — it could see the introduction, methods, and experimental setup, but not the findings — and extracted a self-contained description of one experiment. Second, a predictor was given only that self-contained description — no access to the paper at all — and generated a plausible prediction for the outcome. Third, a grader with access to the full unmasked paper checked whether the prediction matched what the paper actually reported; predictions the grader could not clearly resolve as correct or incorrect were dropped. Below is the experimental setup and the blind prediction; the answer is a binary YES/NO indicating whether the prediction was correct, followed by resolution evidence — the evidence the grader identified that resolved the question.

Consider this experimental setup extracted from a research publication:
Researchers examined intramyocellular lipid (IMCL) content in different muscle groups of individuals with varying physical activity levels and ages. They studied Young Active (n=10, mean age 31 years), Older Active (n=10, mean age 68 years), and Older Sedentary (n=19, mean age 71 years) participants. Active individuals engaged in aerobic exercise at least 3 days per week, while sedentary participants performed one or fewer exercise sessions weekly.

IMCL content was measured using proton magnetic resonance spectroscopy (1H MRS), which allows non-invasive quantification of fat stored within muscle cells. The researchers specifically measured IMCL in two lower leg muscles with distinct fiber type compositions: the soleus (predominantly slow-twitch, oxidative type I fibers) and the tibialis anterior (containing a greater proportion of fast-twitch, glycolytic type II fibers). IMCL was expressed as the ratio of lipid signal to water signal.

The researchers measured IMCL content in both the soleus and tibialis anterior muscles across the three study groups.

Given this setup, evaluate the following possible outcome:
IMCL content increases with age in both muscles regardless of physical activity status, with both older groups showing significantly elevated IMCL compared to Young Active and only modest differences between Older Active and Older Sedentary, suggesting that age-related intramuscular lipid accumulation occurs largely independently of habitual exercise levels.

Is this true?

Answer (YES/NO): NO